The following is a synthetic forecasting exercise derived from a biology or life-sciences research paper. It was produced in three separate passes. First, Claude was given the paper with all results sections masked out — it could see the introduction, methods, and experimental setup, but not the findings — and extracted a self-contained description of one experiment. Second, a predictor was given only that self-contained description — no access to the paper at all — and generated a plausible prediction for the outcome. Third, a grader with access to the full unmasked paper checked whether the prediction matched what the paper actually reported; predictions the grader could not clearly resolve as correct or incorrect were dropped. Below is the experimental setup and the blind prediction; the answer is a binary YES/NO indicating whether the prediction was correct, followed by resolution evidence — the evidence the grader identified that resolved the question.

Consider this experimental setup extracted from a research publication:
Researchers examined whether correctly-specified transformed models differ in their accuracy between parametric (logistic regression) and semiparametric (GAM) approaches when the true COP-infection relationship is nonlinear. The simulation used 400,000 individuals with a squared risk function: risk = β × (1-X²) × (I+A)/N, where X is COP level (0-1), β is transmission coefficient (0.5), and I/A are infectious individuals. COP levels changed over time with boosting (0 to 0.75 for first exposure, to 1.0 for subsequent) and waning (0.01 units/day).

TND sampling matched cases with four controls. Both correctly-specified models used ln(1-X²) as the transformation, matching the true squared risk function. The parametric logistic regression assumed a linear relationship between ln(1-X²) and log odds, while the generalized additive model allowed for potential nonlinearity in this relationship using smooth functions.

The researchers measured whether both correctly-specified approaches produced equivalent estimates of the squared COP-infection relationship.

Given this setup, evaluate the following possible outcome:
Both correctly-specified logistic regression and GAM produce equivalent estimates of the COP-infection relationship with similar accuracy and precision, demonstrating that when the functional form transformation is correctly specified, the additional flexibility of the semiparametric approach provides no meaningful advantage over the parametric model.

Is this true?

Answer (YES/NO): NO